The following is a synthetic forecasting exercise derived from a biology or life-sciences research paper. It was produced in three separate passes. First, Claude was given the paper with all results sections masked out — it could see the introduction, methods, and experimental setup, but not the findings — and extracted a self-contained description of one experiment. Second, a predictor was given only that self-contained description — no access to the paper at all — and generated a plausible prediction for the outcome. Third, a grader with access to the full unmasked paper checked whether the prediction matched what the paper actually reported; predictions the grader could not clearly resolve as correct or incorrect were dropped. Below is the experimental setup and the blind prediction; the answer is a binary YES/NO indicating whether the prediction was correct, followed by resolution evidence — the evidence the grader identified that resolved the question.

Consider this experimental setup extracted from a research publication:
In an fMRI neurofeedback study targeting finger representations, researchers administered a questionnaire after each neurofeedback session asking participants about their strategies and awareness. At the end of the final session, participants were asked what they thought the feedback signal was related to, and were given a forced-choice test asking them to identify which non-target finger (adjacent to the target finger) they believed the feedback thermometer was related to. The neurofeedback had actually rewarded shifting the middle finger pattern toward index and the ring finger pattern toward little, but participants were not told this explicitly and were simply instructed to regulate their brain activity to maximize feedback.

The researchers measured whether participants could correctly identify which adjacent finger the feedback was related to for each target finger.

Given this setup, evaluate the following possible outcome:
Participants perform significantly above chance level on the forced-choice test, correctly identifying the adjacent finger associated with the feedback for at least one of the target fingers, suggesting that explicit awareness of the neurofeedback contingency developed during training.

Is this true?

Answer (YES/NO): NO